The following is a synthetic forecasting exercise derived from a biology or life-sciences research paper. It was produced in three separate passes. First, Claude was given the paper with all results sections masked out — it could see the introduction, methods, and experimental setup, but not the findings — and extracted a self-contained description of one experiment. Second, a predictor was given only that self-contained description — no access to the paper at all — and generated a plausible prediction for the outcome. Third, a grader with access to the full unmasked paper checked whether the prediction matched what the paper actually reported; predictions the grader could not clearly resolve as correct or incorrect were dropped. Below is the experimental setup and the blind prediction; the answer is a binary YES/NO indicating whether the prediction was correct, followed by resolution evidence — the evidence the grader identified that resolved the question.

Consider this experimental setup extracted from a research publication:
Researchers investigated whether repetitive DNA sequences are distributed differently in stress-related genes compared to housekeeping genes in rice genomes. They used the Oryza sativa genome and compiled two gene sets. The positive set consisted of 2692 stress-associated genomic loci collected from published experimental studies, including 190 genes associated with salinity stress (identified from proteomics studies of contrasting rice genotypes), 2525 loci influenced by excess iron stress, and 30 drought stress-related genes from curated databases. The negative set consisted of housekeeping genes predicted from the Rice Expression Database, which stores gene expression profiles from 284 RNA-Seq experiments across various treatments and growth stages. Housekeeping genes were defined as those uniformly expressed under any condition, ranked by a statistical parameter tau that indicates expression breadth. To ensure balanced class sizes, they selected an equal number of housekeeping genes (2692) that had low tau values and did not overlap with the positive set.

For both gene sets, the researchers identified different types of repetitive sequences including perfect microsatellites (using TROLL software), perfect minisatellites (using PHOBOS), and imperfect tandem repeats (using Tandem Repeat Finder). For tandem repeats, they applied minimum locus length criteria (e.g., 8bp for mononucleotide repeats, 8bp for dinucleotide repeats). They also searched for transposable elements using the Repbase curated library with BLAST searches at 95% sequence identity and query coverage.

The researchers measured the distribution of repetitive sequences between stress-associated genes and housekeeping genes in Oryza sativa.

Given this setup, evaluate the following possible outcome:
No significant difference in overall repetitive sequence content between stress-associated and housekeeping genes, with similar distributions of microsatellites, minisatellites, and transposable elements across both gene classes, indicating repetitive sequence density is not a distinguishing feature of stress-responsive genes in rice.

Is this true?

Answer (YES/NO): NO